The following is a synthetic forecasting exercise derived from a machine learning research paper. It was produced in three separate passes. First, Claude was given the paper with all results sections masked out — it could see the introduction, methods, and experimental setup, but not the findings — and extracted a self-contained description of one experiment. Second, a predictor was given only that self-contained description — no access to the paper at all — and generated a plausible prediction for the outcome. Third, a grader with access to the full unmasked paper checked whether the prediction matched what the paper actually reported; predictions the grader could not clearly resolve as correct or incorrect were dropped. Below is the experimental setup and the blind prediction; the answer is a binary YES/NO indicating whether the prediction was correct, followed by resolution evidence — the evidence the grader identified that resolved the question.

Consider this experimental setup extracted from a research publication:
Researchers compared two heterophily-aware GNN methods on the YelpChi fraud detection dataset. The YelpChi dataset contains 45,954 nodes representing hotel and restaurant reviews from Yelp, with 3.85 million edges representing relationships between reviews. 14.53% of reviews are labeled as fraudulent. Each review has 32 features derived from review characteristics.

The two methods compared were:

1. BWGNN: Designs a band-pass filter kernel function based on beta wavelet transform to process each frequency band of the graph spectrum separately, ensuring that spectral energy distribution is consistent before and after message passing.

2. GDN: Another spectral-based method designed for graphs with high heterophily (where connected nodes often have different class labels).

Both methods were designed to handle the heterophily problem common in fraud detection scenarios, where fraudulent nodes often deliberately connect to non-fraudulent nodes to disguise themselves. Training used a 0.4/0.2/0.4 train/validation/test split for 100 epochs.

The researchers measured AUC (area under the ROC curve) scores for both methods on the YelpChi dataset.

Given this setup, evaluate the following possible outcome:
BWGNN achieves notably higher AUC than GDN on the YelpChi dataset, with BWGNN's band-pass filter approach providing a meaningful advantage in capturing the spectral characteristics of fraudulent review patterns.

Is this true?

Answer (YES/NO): NO